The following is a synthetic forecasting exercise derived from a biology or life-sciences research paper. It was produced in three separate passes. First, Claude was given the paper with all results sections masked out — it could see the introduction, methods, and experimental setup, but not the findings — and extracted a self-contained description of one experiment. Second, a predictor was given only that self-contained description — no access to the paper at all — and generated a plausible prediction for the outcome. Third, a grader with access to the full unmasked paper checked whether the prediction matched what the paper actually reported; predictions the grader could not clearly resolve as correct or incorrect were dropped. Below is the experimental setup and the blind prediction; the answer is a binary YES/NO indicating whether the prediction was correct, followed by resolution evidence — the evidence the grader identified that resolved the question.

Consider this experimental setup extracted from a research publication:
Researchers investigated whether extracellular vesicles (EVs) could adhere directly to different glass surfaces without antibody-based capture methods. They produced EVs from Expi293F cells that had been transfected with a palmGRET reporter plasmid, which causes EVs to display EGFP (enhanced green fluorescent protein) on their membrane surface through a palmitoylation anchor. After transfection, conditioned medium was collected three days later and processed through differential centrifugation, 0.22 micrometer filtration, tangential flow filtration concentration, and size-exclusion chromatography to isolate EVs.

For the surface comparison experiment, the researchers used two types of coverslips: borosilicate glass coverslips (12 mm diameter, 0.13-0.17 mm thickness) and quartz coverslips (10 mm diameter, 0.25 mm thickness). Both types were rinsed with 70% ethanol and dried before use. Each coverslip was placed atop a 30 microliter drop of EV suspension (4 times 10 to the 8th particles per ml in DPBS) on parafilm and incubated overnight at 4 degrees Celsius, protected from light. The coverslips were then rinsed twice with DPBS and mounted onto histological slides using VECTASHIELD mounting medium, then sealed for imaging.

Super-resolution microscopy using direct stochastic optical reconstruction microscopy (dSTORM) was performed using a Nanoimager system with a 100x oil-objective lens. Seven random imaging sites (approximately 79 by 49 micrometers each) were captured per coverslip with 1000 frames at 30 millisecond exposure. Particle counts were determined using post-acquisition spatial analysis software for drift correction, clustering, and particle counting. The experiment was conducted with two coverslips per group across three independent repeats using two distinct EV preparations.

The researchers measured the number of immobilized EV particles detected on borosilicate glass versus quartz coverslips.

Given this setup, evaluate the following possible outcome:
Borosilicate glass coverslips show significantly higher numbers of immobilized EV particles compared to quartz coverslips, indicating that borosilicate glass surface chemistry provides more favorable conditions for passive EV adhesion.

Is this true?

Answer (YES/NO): YES